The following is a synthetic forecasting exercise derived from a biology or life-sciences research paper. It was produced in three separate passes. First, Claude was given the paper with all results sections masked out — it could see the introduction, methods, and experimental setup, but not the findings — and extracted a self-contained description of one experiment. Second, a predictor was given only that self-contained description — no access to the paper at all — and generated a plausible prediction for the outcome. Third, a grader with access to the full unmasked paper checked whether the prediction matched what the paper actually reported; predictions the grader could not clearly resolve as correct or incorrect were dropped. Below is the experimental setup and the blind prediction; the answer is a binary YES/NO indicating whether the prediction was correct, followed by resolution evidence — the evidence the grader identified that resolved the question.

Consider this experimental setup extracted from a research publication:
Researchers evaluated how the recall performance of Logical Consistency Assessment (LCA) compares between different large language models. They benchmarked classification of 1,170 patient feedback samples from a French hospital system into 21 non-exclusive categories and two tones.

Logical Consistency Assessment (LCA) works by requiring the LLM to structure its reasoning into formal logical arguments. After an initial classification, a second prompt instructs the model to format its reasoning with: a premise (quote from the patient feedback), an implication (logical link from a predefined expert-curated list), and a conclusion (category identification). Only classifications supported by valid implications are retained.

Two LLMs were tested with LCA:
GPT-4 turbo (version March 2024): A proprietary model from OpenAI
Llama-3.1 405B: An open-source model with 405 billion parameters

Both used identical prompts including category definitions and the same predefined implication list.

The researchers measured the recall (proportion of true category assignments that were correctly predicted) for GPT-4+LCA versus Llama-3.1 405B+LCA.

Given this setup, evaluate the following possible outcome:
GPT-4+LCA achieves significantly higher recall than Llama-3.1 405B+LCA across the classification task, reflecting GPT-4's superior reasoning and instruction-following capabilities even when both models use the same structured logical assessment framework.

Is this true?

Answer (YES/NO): YES